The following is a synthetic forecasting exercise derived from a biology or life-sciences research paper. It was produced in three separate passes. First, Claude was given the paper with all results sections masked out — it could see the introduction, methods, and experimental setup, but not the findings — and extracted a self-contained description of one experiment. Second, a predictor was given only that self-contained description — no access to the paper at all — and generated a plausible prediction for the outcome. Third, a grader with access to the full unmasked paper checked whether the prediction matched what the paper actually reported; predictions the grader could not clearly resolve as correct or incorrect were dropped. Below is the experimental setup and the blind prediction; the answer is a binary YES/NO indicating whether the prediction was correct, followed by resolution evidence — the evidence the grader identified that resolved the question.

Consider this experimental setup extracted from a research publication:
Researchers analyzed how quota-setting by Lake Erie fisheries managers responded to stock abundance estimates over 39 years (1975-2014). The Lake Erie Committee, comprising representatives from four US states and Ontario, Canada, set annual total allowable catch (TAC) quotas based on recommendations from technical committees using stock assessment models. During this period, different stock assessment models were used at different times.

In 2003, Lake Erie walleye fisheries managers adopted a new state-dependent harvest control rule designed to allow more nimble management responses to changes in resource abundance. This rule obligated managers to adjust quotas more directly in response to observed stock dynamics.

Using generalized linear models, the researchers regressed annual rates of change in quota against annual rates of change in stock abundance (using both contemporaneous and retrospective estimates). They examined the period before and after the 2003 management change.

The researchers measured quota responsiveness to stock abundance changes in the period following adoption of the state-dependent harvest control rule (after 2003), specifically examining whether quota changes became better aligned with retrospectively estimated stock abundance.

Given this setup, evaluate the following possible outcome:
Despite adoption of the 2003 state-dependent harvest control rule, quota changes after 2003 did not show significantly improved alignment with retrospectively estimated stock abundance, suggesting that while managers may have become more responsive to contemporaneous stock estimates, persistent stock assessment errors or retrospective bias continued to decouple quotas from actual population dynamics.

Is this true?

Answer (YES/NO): YES